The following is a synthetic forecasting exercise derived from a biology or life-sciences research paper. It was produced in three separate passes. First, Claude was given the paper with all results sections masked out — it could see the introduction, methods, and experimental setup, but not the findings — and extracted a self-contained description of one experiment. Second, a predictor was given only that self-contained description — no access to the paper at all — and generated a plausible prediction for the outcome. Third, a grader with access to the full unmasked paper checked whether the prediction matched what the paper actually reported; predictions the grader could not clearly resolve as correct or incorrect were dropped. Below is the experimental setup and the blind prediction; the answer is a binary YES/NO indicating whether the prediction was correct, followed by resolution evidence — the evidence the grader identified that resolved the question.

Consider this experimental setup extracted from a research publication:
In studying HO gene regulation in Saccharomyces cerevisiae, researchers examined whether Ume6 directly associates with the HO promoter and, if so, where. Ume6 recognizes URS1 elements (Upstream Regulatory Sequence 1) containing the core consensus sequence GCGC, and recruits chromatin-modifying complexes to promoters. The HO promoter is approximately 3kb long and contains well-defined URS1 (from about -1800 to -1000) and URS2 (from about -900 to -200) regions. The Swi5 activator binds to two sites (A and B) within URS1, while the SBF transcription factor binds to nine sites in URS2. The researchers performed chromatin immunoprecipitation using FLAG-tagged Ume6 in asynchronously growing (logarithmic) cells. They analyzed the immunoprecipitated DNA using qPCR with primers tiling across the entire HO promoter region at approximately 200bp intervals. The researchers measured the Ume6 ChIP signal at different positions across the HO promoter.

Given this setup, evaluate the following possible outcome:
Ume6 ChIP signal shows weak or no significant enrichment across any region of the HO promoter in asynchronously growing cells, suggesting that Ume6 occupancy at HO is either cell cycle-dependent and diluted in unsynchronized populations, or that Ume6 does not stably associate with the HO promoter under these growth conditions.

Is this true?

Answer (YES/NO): NO